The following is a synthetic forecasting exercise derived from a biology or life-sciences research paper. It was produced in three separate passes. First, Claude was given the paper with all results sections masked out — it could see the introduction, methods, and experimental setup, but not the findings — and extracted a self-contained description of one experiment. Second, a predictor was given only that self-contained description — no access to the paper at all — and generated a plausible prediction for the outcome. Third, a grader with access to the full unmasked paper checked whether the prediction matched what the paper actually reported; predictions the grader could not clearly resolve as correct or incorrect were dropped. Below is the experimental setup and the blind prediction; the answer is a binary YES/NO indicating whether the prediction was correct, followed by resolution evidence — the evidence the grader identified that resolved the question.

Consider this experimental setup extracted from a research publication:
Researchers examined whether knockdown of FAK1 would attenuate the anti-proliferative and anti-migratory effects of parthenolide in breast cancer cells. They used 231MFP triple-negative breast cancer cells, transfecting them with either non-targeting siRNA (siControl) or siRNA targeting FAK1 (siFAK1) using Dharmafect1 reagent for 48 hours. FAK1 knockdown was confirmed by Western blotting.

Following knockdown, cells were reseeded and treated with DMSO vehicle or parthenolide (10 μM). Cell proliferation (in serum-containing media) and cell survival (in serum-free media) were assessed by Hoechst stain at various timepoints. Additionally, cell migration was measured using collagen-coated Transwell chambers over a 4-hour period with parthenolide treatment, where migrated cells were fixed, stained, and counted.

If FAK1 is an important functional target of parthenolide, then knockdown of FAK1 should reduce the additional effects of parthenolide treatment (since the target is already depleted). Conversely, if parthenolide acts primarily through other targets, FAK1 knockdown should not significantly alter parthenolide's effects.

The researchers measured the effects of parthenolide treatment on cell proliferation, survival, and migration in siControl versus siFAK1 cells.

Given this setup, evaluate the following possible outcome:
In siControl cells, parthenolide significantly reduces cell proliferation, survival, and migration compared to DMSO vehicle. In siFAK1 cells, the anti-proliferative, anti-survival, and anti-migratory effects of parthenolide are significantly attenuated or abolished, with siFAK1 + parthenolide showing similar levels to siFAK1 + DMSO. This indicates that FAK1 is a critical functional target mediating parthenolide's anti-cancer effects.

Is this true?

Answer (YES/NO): NO